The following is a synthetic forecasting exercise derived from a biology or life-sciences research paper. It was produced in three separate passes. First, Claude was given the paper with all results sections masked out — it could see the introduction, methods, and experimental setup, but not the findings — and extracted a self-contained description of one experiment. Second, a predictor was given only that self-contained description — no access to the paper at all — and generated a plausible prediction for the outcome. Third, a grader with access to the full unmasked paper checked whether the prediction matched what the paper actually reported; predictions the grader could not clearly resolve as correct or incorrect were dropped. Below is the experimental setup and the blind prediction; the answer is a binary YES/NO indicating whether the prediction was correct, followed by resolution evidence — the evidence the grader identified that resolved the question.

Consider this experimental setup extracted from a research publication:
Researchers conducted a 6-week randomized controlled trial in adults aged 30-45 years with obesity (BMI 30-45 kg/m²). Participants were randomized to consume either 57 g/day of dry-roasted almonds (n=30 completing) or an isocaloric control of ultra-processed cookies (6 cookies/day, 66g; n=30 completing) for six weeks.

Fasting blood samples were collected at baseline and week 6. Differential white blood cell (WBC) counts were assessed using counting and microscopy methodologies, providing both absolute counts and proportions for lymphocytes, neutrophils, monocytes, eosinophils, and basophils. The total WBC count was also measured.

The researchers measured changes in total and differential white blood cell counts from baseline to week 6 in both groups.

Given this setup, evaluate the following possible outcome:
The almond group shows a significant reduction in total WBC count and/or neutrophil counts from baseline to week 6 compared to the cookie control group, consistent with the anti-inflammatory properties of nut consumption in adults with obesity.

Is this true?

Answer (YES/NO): NO